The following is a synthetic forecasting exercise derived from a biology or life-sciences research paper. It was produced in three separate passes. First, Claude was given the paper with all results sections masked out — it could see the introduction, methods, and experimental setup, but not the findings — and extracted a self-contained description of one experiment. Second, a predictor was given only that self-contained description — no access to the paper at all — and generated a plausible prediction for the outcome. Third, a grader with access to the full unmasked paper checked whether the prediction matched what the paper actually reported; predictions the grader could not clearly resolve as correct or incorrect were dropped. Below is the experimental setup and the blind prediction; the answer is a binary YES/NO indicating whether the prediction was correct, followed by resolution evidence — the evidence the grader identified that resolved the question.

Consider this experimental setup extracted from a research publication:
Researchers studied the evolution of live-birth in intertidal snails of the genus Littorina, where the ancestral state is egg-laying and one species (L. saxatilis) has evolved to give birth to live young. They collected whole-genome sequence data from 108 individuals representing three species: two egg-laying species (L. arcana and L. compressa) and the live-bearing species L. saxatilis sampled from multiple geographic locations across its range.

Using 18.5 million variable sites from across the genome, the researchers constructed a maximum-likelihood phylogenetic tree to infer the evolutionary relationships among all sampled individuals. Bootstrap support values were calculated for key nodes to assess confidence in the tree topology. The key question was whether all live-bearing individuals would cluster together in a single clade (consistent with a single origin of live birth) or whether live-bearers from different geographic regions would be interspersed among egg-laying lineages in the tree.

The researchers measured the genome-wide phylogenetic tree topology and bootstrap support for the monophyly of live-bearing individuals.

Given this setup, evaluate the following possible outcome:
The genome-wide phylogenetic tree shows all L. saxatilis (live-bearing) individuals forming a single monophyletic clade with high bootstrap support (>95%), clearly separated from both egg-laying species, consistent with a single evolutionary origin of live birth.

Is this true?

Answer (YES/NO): NO